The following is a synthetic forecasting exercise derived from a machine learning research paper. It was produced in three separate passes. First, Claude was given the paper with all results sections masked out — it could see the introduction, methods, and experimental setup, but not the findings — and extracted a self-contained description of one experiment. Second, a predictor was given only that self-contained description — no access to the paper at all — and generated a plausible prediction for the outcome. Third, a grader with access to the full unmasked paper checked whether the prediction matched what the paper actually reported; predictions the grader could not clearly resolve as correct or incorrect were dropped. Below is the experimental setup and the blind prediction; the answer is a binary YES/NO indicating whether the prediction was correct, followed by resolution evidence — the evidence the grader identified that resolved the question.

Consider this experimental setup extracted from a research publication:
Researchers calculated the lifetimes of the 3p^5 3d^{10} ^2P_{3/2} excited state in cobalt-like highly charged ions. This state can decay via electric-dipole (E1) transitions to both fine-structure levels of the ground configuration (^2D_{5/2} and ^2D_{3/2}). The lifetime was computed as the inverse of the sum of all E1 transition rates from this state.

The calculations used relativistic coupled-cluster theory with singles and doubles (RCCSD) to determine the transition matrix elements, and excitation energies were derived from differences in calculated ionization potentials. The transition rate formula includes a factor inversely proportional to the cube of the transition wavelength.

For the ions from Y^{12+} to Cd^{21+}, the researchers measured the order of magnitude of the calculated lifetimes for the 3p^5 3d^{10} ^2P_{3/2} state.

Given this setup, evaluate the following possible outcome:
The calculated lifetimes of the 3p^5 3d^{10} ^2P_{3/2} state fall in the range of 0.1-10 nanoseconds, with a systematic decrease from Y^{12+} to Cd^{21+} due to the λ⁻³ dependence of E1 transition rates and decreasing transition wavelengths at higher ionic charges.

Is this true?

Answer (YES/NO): NO